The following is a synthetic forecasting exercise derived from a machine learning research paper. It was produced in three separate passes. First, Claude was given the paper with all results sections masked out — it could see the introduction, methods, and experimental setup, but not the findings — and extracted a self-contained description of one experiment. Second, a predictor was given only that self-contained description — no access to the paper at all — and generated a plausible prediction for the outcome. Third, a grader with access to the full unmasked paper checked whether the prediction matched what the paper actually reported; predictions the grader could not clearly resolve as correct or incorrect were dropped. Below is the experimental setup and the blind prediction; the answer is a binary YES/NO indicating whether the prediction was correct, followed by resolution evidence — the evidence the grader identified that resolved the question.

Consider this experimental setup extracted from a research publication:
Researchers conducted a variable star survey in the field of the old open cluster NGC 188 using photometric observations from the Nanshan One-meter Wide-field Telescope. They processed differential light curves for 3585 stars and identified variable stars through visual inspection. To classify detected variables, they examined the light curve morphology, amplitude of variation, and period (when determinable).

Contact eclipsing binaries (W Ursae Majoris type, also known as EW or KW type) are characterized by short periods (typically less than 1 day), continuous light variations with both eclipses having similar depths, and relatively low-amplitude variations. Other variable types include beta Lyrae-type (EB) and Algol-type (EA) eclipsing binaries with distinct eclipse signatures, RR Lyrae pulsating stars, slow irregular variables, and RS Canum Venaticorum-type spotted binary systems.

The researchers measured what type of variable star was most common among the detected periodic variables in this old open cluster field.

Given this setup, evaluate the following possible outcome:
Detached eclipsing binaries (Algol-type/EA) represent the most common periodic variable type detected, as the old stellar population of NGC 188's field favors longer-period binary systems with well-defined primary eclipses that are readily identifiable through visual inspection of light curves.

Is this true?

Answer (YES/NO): NO